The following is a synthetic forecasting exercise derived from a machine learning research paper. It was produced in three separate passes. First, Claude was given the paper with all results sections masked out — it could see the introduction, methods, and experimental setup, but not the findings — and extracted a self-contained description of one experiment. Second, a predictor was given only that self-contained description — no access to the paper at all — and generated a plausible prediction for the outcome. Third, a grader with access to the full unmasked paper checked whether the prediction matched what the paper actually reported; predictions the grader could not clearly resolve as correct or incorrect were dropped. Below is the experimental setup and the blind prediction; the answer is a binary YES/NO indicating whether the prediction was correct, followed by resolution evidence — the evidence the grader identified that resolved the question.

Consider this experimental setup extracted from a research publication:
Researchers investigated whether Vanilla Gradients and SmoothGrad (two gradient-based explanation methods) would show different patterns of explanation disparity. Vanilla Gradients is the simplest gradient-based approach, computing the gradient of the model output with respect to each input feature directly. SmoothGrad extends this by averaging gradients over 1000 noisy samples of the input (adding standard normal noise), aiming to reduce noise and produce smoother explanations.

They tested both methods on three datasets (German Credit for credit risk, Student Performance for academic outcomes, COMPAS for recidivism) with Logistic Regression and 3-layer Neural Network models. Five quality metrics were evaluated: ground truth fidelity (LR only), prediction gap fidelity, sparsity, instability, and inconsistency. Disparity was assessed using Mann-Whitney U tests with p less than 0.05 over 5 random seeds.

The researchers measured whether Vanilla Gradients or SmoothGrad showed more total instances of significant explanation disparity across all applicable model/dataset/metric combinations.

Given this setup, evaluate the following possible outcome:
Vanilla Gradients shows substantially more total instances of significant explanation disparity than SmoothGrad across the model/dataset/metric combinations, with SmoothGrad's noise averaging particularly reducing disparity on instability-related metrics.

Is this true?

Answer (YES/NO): YES